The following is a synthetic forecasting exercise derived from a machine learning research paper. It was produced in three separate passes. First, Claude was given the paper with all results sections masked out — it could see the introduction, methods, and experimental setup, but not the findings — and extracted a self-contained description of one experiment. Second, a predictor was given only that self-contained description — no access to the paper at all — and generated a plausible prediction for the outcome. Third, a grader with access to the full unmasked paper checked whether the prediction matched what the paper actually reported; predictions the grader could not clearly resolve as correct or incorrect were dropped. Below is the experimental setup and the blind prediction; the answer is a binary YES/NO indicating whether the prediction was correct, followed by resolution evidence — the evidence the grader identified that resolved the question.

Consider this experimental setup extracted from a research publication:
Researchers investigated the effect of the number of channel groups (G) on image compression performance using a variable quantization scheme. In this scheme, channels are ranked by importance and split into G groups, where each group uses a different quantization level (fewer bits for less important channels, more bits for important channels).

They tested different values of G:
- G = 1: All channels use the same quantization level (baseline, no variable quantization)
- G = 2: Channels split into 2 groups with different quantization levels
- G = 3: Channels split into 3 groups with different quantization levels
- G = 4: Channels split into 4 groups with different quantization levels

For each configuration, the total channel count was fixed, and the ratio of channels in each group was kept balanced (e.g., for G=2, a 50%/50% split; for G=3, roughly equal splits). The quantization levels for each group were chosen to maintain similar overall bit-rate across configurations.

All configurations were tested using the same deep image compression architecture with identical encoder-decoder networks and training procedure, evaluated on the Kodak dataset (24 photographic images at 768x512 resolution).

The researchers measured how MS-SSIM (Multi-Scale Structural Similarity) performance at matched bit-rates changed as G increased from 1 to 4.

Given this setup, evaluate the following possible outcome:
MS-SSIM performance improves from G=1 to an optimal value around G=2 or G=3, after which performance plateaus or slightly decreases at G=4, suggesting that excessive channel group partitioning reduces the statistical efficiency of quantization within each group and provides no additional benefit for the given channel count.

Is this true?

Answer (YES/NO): NO